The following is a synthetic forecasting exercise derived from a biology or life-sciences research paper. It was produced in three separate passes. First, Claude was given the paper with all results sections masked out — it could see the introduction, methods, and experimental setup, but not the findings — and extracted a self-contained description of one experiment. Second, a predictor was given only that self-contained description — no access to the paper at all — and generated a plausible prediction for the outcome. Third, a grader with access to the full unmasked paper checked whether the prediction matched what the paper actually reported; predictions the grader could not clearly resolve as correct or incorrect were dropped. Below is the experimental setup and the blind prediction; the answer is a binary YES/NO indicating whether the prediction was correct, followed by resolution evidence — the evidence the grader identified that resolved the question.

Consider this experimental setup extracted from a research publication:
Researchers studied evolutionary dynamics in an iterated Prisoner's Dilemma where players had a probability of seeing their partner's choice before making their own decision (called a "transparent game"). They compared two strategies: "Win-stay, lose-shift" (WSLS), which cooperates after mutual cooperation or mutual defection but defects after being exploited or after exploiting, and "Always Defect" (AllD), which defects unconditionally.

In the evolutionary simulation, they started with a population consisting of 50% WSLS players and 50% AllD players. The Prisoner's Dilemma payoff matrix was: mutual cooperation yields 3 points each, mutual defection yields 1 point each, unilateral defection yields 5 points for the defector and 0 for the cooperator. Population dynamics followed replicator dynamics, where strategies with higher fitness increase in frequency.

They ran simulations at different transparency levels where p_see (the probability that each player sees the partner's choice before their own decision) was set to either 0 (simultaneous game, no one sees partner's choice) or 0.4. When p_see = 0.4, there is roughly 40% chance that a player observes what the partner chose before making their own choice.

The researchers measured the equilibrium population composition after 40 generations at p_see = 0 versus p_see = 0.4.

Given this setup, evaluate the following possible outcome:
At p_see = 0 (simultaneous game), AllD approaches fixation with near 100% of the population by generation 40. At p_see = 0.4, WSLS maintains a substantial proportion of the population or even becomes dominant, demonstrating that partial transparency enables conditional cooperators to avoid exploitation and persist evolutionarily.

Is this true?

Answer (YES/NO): YES